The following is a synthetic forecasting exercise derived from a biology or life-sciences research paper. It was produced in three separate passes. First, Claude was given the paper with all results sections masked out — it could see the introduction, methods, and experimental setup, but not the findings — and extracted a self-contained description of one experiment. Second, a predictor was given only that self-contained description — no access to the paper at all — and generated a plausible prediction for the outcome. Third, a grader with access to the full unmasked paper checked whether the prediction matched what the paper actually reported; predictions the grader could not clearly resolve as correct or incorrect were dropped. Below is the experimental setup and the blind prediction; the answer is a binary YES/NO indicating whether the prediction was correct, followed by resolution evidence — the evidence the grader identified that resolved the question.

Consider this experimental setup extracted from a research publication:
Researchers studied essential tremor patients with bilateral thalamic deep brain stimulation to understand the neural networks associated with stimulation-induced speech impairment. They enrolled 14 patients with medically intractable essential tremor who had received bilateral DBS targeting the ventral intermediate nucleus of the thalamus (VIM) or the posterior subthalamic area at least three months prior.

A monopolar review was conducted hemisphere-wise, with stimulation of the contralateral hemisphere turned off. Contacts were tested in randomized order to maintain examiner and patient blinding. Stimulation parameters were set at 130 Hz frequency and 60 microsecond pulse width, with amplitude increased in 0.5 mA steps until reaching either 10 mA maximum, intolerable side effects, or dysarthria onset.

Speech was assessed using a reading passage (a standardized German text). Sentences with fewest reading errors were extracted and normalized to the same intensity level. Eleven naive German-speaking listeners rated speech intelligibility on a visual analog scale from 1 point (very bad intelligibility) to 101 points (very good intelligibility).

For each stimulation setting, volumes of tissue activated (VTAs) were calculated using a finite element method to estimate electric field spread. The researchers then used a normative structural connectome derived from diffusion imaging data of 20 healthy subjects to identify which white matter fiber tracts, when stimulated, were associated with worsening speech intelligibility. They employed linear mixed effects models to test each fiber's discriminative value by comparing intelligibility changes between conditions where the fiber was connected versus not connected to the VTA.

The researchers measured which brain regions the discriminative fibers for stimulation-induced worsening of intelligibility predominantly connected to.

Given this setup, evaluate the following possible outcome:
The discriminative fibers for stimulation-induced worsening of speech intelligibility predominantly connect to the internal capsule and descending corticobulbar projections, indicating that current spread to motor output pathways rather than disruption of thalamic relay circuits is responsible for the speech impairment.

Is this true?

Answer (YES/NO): NO